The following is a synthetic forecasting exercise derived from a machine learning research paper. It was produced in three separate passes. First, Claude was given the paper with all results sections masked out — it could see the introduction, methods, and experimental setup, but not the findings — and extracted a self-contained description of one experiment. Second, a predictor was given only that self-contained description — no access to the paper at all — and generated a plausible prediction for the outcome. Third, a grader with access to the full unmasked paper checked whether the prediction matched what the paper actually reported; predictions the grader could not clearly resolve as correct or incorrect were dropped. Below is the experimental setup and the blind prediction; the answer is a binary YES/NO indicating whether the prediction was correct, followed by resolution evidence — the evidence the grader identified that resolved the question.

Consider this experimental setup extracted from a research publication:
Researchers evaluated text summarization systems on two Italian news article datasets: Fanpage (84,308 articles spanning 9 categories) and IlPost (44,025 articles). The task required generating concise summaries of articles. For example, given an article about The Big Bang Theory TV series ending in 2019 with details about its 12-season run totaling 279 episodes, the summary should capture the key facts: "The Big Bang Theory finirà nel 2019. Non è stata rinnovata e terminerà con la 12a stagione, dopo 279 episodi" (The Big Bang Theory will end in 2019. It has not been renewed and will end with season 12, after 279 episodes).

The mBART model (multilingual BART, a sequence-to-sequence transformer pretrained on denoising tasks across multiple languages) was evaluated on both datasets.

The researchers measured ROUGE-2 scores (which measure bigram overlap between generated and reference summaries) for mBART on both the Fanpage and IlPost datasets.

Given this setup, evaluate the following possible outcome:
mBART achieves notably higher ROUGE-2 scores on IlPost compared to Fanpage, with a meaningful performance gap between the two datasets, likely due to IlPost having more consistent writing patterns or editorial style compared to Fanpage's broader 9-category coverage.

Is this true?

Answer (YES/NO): YES